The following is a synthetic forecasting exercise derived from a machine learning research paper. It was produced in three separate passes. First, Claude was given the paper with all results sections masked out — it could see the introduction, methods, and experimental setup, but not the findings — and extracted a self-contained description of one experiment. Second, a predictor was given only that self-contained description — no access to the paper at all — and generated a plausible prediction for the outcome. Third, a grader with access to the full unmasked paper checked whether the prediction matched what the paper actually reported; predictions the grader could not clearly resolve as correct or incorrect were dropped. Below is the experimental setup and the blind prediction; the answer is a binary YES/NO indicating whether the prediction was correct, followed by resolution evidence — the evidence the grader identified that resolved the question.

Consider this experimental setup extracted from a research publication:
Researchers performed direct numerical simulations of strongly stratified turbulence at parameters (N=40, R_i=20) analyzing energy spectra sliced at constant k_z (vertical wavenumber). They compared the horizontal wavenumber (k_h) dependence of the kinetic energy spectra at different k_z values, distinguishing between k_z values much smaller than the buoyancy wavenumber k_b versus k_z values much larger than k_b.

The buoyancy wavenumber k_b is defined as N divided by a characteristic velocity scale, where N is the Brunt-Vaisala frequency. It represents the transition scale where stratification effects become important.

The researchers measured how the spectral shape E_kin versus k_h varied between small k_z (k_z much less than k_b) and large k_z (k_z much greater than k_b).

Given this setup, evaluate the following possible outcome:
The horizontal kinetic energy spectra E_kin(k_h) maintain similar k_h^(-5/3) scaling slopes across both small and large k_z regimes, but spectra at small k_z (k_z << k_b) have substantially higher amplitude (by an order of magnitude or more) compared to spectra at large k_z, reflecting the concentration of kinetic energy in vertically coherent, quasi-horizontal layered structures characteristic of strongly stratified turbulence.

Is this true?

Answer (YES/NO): NO